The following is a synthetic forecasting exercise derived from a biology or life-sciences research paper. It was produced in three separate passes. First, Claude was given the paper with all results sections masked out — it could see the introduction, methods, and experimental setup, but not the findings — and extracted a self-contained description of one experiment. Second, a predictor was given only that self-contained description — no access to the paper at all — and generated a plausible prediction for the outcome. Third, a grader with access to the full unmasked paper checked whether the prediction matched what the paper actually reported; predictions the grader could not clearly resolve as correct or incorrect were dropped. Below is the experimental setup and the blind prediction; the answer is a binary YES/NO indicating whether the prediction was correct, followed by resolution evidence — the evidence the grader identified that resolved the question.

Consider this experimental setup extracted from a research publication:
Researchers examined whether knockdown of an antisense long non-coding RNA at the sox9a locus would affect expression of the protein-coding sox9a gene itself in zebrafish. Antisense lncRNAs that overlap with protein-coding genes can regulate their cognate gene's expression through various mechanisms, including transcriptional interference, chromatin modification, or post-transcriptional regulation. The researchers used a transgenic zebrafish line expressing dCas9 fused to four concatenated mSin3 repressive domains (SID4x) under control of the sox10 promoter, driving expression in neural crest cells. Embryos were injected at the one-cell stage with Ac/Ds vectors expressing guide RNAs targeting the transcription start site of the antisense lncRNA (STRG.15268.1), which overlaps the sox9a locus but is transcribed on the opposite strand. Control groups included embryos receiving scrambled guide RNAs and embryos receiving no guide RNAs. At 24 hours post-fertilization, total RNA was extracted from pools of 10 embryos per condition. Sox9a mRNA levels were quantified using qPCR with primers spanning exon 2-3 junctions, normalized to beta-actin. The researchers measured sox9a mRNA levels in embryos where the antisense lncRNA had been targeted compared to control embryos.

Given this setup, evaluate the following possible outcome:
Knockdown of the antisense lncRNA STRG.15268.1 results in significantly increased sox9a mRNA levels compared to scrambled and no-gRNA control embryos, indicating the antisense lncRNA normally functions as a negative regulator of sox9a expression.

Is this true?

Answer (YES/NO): NO